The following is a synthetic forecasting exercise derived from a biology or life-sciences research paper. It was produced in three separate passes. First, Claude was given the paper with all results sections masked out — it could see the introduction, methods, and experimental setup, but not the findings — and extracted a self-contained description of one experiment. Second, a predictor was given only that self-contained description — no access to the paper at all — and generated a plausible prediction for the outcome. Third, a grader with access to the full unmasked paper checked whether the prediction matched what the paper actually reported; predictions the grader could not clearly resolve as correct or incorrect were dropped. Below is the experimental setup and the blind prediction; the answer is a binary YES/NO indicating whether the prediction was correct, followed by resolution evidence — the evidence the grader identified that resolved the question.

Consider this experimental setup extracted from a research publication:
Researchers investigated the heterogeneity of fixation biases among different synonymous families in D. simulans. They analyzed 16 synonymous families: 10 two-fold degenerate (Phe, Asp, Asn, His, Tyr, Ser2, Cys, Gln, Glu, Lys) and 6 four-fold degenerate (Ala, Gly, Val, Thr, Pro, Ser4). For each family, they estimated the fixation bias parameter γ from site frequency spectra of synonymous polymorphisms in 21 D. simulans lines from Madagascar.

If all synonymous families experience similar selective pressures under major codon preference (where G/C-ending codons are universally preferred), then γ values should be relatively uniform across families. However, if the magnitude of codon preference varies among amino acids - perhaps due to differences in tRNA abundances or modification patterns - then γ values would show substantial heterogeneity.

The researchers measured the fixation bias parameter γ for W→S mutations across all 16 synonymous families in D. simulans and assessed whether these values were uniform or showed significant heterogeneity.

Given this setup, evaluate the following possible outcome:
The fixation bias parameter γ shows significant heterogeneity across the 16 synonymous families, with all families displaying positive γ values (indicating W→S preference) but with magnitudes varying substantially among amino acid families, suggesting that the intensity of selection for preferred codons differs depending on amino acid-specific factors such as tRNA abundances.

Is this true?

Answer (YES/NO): YES